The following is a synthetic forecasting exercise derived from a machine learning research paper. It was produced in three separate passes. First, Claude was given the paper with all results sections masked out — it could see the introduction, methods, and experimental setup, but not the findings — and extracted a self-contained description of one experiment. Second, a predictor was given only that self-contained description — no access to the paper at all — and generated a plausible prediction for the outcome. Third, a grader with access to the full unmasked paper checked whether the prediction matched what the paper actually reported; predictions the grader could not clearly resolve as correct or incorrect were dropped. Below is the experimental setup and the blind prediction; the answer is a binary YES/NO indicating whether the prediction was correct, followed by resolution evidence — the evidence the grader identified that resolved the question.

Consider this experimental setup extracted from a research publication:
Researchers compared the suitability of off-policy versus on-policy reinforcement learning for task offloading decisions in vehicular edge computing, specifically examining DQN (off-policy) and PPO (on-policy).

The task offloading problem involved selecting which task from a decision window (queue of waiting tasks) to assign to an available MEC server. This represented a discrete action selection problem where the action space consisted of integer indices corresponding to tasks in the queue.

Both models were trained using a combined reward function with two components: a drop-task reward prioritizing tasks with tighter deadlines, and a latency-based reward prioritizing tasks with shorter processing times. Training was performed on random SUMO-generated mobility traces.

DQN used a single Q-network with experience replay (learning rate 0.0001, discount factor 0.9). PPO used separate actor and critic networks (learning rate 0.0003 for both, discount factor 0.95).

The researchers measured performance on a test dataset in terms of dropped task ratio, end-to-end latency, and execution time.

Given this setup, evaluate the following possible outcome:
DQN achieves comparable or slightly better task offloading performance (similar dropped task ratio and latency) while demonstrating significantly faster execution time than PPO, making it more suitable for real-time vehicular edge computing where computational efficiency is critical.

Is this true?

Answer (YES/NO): YES